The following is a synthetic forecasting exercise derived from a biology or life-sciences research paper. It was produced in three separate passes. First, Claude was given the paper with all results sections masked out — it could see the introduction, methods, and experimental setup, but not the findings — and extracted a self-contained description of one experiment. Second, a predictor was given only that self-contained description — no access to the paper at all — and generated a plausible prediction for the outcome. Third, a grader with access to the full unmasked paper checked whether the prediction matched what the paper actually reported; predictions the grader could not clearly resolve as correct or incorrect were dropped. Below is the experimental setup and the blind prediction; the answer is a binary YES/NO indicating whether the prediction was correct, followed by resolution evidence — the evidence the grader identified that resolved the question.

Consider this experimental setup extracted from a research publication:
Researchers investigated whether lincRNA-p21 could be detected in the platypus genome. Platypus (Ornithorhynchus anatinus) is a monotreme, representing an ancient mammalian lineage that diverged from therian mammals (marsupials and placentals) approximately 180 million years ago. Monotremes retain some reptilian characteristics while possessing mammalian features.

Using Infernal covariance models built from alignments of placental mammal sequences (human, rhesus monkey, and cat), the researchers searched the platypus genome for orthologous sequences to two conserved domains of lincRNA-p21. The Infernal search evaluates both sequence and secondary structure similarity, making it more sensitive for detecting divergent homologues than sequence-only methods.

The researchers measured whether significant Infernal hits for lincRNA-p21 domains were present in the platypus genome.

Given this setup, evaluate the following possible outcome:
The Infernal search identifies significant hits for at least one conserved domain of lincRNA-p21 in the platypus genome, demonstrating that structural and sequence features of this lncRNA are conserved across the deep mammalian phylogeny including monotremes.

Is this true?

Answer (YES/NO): NO